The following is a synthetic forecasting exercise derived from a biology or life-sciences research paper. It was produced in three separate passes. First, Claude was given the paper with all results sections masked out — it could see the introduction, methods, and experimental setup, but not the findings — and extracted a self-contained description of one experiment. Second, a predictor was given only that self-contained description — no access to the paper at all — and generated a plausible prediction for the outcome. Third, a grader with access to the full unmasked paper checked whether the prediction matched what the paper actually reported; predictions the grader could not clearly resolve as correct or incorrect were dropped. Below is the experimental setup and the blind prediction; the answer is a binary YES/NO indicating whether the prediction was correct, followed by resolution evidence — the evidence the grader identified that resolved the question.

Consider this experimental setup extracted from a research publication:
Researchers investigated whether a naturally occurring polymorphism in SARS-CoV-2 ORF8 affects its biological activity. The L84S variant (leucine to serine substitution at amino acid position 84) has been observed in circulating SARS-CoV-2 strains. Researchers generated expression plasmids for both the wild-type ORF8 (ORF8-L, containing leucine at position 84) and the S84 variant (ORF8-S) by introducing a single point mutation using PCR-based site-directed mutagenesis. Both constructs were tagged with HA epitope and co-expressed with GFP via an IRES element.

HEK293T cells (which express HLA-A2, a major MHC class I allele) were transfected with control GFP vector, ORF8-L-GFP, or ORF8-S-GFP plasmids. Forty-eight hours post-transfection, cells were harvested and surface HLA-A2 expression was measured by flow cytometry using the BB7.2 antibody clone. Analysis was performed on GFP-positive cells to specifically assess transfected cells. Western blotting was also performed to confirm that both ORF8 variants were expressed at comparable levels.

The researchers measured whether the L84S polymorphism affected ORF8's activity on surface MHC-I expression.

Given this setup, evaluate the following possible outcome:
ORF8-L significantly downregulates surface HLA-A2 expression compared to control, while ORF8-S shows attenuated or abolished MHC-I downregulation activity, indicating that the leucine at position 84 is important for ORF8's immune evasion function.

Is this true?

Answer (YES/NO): NO